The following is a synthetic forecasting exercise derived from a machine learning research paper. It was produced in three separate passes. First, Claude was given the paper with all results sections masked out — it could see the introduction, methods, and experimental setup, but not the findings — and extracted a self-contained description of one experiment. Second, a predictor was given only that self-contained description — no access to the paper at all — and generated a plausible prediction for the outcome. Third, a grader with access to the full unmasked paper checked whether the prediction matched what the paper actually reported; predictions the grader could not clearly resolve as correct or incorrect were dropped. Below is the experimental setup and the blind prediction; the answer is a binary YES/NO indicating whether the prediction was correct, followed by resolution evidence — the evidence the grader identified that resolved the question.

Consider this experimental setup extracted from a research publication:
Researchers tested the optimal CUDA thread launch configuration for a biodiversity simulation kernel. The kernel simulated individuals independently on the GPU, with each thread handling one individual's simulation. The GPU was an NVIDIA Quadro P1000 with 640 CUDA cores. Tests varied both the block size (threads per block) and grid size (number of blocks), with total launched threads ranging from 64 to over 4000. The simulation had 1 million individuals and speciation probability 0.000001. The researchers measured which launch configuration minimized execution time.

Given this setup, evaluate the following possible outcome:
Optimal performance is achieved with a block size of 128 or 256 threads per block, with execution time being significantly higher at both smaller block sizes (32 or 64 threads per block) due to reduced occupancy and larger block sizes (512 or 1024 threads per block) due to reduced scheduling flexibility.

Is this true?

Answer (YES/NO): NO